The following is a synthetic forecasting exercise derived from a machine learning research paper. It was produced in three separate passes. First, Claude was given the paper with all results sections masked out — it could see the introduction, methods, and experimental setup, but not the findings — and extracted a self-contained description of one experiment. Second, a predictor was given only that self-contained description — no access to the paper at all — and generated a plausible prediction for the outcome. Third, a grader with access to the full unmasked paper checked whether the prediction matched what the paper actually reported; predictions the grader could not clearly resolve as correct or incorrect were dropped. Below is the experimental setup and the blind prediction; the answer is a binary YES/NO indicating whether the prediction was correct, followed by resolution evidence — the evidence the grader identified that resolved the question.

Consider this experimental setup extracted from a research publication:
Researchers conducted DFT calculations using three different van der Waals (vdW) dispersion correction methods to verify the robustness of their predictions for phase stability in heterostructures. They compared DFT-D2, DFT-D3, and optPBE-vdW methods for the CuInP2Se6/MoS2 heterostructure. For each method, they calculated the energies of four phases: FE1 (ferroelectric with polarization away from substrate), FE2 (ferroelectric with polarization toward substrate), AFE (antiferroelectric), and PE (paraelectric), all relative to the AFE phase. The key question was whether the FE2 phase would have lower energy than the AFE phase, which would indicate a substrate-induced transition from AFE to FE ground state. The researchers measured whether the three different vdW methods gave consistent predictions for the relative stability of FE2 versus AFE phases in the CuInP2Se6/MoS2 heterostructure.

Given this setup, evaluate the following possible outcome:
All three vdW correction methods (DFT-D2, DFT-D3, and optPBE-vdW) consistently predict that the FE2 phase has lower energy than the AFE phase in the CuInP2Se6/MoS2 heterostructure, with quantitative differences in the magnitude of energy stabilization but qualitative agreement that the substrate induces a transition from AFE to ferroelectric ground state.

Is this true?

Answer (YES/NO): YES